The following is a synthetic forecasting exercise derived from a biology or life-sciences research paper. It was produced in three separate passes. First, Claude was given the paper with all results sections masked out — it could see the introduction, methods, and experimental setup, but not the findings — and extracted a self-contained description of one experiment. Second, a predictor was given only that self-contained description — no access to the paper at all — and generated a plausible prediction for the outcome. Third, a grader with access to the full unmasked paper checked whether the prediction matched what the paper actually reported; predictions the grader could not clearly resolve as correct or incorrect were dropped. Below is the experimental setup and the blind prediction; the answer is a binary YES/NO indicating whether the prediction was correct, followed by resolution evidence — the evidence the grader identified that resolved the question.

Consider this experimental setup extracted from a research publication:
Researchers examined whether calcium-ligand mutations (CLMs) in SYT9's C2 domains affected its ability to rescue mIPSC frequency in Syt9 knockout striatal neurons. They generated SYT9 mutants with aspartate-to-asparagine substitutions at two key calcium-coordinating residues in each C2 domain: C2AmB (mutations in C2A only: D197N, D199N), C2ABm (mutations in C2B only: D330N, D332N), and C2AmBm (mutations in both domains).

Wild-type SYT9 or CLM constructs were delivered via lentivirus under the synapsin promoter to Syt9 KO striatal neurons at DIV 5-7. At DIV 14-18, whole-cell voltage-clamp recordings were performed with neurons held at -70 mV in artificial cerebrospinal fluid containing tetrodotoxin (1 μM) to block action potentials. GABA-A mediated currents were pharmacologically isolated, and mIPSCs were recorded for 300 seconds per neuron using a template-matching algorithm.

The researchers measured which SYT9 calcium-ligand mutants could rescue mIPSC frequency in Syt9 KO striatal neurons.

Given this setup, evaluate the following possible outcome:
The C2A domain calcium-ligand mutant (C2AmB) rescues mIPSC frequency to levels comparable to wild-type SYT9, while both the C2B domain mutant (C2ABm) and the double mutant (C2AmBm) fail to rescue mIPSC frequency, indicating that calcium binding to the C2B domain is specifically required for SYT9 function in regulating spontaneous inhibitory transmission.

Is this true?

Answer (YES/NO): NO